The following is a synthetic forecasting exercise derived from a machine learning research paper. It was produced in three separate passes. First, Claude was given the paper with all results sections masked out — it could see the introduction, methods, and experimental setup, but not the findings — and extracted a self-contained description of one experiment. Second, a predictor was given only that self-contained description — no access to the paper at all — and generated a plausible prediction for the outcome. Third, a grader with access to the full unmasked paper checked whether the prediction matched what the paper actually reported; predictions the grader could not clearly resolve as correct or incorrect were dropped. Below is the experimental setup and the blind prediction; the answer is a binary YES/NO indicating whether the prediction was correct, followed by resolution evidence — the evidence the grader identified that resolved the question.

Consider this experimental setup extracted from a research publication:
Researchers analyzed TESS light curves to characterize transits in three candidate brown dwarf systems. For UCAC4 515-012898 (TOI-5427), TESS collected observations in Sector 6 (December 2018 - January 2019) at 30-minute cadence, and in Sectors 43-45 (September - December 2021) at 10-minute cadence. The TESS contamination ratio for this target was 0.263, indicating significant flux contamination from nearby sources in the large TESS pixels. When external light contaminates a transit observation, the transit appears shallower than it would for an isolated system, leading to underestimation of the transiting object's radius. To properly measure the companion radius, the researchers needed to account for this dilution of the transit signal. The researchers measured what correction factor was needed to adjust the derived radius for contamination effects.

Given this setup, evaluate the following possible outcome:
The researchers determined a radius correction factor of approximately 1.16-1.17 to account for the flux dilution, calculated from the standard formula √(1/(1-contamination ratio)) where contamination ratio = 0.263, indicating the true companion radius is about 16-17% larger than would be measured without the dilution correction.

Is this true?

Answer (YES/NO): NO